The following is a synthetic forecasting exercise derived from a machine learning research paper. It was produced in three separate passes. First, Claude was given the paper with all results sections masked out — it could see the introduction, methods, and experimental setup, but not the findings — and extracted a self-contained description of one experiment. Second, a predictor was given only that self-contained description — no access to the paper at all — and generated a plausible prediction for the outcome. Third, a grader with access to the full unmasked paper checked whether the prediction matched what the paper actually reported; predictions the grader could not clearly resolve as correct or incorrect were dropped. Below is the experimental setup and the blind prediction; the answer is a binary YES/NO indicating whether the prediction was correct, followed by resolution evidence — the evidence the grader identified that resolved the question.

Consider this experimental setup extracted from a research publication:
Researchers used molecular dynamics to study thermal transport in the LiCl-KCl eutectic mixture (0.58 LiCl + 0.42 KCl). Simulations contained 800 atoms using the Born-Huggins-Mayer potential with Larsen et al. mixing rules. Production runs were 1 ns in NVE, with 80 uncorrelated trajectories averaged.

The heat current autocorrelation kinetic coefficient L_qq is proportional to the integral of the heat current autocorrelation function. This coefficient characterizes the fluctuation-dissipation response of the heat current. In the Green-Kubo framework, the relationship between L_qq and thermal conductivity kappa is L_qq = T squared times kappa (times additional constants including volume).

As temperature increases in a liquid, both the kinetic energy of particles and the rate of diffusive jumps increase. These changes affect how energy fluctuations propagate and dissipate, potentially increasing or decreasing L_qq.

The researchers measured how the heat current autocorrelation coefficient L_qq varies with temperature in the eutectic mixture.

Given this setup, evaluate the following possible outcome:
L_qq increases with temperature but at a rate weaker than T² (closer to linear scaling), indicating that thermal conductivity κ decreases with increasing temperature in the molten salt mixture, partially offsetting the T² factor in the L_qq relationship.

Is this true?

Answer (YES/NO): NO